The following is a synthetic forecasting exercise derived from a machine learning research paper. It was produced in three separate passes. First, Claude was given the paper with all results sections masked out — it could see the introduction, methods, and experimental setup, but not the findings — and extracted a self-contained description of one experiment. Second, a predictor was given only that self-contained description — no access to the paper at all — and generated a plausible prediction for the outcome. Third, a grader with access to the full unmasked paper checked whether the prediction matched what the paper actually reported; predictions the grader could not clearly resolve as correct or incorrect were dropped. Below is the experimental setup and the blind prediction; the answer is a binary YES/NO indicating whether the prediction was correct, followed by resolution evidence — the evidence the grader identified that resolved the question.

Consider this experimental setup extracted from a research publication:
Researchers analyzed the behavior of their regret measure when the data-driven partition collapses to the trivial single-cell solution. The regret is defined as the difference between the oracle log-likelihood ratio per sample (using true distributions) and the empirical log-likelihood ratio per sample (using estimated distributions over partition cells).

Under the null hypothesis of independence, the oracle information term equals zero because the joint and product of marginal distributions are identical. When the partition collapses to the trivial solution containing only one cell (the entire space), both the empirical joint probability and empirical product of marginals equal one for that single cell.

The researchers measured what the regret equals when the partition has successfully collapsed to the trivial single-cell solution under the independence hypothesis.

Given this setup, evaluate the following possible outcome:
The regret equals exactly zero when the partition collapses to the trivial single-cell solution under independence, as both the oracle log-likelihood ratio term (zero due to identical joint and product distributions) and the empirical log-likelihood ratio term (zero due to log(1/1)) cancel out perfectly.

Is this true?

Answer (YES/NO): YES